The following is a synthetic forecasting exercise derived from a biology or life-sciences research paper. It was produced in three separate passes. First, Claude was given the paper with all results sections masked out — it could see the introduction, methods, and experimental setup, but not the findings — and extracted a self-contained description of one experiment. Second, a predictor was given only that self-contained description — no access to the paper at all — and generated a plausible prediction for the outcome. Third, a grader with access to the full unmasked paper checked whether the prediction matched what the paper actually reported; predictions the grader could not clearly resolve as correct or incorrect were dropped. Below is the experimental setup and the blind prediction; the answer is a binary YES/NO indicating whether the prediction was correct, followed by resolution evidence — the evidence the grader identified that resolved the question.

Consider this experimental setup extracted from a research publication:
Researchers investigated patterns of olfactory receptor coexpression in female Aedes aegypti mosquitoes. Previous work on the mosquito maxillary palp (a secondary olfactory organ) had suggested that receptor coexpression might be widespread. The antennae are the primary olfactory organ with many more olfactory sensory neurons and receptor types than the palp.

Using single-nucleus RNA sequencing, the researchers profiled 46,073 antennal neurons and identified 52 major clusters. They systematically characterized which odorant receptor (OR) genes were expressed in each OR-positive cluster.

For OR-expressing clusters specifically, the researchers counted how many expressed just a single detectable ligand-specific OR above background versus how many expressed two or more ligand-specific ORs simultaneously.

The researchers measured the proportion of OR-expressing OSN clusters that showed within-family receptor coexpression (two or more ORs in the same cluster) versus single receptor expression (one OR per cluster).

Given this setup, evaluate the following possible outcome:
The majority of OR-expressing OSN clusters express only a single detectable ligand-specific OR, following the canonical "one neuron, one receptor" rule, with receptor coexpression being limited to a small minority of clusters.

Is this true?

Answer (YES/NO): NO